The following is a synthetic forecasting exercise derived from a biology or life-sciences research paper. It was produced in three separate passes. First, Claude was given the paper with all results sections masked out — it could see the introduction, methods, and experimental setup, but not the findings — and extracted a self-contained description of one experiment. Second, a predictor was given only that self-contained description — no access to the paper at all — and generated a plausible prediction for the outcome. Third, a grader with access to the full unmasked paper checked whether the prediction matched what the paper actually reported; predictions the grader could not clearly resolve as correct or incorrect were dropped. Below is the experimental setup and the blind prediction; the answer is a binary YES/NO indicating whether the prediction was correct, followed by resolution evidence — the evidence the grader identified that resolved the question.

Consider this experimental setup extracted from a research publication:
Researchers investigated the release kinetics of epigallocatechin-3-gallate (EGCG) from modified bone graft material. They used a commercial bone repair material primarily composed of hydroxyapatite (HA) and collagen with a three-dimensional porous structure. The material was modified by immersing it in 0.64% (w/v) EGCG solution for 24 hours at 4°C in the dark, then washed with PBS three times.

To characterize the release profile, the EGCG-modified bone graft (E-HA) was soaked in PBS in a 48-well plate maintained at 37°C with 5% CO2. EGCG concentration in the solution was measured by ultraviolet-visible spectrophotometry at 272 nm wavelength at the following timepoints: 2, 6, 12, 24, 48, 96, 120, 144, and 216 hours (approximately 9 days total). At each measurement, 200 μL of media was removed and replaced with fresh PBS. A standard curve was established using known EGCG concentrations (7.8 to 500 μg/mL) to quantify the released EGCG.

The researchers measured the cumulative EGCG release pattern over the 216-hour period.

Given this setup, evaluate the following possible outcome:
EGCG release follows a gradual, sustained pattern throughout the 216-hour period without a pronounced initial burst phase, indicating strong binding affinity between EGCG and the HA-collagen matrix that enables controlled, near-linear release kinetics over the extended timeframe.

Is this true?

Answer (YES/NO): NO